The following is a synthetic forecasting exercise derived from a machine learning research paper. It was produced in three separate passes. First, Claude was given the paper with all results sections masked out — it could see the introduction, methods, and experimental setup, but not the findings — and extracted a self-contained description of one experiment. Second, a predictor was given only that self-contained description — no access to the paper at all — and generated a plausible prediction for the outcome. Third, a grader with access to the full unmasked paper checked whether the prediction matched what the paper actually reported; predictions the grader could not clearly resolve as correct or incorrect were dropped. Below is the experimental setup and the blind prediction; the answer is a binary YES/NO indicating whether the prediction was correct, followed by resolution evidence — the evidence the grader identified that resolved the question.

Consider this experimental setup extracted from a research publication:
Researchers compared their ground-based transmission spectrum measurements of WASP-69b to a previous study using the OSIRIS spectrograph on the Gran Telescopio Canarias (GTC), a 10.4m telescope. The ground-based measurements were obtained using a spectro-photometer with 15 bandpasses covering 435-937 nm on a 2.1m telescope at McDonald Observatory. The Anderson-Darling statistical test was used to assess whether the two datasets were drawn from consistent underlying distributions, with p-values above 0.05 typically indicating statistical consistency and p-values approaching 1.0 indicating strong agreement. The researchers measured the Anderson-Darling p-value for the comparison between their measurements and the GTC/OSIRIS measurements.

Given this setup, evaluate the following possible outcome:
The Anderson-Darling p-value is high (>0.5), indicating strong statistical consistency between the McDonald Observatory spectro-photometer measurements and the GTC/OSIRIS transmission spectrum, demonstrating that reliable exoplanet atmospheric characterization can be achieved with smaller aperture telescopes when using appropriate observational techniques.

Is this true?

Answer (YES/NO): YES